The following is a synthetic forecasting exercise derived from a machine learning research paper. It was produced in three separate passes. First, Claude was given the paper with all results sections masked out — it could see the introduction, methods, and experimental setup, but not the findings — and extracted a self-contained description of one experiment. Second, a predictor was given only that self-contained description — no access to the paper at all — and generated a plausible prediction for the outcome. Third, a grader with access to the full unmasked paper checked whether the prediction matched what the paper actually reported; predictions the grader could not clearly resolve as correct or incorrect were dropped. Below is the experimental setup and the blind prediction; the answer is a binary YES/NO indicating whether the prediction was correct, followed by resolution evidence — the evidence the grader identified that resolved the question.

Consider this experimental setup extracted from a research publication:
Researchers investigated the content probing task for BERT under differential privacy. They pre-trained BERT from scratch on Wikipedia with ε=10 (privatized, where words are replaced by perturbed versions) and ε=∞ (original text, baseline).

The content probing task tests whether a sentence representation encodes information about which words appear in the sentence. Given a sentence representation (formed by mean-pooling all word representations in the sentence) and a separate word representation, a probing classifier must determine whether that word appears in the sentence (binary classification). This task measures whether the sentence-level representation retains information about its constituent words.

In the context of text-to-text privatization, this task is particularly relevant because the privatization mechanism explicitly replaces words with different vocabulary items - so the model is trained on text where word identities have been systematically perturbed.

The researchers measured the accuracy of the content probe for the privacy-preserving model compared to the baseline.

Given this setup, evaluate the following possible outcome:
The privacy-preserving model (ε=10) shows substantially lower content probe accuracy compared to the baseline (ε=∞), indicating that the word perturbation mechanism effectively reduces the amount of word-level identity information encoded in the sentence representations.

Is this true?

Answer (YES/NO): NO